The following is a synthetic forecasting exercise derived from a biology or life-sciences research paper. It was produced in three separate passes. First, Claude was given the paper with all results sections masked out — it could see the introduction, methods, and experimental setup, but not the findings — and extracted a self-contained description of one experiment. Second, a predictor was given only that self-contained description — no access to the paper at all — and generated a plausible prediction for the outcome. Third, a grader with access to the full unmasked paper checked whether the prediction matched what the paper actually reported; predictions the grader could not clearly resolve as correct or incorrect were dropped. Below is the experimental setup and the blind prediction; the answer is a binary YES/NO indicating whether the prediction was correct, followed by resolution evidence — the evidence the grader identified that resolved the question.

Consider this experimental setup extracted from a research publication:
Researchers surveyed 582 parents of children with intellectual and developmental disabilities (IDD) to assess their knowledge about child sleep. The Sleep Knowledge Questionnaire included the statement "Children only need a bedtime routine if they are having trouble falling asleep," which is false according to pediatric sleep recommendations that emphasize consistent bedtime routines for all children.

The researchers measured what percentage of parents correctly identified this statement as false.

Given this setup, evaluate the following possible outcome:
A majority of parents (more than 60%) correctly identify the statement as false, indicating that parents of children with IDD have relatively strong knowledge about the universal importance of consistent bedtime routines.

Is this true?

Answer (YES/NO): YES